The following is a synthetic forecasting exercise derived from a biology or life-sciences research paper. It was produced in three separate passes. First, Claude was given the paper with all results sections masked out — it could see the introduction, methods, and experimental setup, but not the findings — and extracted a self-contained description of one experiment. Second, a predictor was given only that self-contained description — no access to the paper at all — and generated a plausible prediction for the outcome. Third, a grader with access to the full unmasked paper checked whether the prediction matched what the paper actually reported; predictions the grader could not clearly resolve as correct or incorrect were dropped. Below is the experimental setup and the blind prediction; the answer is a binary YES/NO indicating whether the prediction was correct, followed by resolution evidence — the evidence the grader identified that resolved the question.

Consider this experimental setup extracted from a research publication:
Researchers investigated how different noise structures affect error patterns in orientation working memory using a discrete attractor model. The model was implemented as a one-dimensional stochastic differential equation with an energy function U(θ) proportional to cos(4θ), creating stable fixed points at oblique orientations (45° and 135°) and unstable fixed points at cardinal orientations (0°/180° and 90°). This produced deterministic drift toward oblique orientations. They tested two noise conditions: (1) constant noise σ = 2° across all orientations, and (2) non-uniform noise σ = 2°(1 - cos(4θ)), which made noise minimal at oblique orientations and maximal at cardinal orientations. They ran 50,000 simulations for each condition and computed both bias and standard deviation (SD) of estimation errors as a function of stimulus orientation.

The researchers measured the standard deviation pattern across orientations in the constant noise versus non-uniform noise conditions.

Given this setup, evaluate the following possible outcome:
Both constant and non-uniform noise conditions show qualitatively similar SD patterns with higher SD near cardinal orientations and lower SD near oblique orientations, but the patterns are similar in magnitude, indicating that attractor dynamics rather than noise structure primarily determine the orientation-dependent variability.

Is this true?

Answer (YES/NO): NO